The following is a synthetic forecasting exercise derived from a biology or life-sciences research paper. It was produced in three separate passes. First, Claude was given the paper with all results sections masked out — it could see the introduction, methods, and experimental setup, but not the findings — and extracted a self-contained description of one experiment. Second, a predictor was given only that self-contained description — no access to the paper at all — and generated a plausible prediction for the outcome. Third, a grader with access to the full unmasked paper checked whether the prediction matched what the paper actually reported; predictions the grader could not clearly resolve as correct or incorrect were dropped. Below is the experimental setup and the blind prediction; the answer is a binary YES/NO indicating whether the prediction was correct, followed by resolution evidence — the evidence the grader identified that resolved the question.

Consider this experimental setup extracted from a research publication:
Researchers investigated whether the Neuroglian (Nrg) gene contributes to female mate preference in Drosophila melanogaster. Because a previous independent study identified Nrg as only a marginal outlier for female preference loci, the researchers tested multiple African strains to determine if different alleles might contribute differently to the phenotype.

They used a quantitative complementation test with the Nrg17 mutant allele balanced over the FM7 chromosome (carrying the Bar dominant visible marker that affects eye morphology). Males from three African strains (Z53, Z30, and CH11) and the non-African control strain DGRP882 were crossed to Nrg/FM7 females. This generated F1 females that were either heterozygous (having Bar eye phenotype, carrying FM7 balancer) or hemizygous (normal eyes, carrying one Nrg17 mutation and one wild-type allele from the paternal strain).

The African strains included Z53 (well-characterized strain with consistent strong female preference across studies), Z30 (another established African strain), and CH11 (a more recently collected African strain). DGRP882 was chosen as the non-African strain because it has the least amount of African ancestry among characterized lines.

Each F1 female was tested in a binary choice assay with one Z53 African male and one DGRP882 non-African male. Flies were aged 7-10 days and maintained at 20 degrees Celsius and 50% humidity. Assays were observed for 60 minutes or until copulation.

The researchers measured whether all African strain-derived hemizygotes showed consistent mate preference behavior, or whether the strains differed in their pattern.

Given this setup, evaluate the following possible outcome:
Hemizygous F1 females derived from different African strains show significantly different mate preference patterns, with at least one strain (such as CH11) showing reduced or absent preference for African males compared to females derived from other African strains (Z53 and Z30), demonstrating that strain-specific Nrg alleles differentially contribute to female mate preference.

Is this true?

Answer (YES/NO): NO